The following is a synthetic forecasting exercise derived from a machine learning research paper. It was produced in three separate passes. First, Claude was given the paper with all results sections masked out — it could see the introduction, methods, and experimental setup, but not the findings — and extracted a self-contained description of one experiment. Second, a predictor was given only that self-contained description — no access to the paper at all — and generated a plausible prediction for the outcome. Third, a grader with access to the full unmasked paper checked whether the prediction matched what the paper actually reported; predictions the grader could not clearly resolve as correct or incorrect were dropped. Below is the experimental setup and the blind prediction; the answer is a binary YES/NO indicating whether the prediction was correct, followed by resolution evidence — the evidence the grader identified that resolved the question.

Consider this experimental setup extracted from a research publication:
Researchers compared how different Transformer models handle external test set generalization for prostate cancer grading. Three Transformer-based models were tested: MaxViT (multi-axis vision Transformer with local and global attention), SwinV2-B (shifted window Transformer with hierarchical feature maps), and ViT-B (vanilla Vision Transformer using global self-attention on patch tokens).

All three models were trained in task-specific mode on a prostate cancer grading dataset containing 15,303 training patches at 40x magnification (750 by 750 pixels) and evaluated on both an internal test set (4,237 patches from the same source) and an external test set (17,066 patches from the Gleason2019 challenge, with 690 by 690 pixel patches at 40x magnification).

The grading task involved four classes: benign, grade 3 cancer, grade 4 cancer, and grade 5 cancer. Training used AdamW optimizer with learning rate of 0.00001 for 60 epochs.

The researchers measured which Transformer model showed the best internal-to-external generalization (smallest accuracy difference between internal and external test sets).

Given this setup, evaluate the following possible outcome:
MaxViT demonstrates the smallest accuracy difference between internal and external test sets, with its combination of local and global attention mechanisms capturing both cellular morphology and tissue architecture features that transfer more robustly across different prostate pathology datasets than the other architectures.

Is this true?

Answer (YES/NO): NO